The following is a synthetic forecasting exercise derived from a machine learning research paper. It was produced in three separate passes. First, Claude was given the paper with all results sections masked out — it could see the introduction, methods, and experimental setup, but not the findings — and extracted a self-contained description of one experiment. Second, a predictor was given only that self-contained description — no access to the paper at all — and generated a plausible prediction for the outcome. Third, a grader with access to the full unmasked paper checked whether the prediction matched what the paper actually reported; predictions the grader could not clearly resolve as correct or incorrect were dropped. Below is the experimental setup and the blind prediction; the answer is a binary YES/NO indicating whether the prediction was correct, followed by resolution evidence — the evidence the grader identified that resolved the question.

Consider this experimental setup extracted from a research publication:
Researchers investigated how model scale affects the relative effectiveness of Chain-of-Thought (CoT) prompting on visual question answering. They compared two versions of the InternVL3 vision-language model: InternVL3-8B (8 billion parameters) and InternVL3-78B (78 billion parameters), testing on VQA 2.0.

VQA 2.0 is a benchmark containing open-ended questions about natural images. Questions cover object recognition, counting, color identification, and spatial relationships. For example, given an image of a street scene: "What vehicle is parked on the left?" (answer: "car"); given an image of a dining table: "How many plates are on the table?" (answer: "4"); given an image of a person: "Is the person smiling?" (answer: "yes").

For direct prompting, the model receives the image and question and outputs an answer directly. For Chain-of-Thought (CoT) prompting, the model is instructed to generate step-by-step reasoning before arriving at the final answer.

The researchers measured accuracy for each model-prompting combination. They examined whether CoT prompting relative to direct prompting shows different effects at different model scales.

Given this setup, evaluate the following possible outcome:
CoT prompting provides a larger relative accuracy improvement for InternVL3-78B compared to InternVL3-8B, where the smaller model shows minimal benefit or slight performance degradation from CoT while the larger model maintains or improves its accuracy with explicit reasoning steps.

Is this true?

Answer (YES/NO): NO